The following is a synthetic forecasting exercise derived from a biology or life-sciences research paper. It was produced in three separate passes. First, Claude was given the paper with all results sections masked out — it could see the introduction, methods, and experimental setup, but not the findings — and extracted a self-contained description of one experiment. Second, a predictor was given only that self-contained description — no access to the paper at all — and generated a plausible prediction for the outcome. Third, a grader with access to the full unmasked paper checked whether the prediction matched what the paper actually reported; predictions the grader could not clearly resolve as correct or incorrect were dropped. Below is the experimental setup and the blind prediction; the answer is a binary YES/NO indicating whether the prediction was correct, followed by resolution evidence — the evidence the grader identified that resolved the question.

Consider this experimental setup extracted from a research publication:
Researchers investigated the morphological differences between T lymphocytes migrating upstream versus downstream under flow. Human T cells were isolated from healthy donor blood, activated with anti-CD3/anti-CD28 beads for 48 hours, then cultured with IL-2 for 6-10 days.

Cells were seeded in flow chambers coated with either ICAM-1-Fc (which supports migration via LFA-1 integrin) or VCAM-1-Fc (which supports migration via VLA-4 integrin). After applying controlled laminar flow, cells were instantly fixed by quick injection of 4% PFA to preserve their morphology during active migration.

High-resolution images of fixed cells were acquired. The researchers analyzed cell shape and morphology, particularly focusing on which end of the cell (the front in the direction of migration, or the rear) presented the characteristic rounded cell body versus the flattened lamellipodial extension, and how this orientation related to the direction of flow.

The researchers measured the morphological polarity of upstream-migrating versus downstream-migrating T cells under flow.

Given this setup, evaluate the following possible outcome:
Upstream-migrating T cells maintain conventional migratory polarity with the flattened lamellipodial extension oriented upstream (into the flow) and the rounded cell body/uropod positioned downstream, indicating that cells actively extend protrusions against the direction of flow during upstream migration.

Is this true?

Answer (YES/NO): YES